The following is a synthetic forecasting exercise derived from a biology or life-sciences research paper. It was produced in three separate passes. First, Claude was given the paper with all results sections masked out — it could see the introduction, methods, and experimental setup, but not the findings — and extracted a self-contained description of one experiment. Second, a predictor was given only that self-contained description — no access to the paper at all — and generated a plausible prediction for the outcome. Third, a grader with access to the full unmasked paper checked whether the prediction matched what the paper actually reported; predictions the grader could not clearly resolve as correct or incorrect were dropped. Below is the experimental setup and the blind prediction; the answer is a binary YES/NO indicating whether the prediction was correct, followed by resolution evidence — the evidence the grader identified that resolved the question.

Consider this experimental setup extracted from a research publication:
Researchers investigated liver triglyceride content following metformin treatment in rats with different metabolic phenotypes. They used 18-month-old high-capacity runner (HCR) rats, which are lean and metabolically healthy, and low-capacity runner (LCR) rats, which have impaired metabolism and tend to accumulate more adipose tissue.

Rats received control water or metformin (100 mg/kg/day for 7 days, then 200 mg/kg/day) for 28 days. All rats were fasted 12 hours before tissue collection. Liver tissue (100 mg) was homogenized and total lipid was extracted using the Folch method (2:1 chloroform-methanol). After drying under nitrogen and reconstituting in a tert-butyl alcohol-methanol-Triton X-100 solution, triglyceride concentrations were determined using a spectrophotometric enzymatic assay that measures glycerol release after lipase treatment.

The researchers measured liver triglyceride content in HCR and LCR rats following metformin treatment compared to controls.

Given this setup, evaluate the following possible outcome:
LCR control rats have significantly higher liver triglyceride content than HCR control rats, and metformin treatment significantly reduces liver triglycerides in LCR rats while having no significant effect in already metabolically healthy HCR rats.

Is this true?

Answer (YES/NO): NO